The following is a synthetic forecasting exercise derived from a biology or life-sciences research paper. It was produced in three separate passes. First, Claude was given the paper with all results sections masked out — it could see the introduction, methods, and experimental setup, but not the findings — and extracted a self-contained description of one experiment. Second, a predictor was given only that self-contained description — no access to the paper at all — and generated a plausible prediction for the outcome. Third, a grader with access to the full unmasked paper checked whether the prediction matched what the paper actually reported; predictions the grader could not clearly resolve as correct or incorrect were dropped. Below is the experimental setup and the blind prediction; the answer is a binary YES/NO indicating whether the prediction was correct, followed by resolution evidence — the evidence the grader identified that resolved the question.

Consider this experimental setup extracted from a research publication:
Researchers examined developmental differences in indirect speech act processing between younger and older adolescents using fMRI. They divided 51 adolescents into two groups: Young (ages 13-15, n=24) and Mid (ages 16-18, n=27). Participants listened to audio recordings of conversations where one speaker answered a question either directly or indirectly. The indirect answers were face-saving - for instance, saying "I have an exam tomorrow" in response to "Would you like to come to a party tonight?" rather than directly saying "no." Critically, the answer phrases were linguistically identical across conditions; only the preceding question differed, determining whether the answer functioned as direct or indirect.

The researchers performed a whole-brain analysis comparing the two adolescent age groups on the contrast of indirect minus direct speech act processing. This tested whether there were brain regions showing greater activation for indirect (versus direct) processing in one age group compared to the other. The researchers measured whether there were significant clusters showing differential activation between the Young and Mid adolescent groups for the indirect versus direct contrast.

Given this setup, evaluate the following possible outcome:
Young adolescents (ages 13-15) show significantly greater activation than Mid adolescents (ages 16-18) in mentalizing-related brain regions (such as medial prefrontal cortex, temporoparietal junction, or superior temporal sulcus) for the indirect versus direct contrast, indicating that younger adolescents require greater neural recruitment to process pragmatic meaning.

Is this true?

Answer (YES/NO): NO